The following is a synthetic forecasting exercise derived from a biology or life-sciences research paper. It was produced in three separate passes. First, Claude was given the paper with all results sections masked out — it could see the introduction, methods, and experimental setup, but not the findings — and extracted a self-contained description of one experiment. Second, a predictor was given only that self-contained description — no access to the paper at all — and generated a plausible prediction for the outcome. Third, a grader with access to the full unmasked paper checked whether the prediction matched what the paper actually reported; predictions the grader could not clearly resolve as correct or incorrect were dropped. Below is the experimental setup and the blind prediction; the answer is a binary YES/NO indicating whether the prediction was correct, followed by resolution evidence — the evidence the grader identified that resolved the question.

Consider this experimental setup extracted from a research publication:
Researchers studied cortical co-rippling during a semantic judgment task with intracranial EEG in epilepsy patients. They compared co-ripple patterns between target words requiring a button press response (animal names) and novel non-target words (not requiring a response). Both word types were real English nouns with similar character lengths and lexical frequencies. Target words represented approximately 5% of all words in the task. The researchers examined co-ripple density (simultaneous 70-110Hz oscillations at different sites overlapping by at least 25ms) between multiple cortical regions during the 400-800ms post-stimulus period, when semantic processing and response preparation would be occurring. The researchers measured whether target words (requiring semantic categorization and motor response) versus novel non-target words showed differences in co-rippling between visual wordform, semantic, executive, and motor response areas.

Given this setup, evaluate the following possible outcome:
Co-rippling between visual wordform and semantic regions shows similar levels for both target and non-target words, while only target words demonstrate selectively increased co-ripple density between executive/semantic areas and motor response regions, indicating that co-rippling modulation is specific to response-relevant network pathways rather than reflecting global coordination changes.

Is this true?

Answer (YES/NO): NO